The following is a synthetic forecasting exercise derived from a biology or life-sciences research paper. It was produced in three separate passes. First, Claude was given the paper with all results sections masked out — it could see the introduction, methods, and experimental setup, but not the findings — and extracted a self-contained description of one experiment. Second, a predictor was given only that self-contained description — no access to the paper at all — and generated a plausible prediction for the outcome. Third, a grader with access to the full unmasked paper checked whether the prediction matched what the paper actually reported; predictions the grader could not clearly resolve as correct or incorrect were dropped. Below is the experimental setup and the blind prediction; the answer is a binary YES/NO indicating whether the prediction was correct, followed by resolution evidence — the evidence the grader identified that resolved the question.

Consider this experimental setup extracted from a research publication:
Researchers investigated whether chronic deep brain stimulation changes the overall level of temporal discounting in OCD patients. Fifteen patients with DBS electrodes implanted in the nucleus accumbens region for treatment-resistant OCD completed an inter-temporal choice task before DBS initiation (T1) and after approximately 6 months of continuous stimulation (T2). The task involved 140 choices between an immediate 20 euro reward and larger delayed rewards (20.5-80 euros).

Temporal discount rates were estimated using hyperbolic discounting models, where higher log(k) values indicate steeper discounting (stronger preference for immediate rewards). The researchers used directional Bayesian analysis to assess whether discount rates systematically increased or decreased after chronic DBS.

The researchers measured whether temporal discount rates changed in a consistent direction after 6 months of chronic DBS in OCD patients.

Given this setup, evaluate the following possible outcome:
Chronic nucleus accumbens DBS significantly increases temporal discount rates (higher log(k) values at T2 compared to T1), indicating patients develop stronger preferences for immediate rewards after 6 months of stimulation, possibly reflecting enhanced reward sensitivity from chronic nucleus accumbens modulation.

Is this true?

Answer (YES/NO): NO